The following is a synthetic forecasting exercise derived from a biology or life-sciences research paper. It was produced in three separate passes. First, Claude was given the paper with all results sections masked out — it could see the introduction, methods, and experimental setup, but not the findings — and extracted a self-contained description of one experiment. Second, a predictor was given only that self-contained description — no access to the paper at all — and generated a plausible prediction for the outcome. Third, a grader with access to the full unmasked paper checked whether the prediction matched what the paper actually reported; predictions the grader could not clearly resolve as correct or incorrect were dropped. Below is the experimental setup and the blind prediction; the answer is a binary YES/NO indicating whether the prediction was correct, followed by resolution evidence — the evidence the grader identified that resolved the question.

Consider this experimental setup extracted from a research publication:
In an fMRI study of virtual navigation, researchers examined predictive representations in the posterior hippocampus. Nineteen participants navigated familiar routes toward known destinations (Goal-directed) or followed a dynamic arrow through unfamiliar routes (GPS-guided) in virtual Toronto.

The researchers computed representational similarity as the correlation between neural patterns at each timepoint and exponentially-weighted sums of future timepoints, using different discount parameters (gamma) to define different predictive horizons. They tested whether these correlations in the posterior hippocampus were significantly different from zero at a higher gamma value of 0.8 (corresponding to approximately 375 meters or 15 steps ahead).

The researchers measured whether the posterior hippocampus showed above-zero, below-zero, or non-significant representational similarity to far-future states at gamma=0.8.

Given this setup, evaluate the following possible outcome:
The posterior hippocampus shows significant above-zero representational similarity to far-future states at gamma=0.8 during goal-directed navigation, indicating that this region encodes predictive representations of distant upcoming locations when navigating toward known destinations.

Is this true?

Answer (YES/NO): NO